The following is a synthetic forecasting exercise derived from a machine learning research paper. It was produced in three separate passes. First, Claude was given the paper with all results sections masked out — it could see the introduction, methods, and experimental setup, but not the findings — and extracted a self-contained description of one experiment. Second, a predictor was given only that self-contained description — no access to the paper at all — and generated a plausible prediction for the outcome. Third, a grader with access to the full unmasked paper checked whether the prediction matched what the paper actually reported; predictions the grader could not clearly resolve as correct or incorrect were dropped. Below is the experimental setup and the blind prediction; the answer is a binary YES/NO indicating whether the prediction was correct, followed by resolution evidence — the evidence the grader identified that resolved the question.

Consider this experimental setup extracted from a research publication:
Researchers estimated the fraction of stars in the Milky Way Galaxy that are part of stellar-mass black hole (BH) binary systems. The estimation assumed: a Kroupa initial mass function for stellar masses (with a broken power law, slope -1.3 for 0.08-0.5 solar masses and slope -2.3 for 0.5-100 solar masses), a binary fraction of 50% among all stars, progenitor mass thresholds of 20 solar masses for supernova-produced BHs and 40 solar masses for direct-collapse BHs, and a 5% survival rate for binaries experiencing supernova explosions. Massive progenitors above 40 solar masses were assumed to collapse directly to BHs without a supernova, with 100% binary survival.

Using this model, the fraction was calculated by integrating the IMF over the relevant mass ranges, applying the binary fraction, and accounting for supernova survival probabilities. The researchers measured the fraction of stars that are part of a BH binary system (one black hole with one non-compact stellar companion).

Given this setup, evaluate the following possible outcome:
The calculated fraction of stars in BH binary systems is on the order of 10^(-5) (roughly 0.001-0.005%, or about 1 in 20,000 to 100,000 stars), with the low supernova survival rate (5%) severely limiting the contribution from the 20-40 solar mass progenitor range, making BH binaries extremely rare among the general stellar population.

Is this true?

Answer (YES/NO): NO